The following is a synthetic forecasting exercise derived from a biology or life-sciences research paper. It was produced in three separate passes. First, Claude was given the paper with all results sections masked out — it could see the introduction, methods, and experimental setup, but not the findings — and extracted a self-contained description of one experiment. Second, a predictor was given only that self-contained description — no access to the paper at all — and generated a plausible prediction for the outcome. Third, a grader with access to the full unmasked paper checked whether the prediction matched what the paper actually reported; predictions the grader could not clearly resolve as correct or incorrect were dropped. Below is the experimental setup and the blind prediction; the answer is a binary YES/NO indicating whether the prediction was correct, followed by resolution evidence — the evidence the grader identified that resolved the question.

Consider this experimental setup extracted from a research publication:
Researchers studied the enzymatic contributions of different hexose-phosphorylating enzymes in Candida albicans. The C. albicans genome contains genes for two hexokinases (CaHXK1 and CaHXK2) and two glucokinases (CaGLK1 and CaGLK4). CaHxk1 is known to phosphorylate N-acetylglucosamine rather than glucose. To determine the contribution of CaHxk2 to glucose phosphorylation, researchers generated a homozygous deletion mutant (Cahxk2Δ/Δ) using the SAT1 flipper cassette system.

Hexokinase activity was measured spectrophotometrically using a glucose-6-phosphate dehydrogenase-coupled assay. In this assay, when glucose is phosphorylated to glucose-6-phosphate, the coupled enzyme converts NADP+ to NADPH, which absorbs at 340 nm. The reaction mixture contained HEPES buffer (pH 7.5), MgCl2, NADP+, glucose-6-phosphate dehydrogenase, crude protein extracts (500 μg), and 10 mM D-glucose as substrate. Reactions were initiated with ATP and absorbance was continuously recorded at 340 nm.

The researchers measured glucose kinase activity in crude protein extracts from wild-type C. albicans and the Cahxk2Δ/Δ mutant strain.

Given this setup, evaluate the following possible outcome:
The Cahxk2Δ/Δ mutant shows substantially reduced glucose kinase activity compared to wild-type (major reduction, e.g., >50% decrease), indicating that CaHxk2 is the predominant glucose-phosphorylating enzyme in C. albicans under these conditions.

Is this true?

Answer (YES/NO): YES